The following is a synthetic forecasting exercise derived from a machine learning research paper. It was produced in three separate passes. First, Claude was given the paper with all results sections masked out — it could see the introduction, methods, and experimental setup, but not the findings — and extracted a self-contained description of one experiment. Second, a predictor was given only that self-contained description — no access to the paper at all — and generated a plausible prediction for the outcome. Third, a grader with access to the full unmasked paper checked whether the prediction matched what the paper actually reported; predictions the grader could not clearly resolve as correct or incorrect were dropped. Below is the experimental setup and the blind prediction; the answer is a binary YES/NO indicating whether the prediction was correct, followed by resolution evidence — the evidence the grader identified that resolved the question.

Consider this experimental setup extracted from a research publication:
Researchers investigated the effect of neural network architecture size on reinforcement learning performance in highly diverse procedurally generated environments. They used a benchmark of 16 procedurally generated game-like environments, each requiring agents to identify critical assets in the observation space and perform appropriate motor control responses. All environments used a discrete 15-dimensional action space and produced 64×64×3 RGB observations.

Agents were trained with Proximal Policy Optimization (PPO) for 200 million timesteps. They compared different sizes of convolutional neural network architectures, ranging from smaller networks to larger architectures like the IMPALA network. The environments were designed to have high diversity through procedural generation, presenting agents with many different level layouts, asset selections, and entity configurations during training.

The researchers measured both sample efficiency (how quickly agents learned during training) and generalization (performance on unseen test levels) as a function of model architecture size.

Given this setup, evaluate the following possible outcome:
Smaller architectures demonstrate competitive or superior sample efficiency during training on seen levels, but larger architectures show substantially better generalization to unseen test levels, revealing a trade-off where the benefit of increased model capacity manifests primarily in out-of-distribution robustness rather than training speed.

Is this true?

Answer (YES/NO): NO